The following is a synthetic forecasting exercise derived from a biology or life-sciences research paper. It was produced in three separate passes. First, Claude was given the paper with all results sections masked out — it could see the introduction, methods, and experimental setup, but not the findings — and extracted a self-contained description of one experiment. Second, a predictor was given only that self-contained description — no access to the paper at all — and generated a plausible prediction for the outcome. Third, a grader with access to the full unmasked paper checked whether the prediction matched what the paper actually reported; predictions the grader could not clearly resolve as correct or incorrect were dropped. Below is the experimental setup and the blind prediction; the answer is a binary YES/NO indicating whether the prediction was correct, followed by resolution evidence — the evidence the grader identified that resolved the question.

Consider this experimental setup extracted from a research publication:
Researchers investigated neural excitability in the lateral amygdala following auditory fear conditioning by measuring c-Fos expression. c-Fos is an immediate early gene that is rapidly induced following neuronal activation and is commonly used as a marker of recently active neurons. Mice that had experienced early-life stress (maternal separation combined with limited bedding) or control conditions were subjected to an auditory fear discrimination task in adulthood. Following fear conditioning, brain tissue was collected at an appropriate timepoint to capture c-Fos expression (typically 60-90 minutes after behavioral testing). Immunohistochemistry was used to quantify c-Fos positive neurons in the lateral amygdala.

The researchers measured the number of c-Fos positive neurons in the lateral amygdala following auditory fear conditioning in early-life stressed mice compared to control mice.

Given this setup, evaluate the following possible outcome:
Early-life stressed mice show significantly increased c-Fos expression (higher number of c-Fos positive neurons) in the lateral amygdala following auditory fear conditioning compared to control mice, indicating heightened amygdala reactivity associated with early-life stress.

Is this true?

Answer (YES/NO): YES